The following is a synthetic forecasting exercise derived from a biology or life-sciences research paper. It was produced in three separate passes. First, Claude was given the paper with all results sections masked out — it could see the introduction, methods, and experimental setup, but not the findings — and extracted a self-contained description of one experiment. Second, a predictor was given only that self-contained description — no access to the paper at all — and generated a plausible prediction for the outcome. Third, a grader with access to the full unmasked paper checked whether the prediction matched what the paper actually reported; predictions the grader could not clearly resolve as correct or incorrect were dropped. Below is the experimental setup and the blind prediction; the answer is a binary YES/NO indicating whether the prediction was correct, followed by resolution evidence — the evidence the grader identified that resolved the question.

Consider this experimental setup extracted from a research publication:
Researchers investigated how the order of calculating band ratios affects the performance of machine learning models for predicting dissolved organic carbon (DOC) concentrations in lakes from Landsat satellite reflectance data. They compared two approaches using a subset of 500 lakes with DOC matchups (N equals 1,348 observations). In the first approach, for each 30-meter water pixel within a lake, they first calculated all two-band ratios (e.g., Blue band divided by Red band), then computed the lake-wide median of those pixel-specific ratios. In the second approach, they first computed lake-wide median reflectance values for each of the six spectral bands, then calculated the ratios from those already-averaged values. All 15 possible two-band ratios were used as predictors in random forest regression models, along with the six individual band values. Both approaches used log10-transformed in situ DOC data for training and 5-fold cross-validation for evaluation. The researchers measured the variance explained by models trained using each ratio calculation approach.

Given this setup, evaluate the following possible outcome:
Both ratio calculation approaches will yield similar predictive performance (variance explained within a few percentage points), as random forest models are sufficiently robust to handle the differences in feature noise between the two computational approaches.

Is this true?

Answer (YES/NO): NO